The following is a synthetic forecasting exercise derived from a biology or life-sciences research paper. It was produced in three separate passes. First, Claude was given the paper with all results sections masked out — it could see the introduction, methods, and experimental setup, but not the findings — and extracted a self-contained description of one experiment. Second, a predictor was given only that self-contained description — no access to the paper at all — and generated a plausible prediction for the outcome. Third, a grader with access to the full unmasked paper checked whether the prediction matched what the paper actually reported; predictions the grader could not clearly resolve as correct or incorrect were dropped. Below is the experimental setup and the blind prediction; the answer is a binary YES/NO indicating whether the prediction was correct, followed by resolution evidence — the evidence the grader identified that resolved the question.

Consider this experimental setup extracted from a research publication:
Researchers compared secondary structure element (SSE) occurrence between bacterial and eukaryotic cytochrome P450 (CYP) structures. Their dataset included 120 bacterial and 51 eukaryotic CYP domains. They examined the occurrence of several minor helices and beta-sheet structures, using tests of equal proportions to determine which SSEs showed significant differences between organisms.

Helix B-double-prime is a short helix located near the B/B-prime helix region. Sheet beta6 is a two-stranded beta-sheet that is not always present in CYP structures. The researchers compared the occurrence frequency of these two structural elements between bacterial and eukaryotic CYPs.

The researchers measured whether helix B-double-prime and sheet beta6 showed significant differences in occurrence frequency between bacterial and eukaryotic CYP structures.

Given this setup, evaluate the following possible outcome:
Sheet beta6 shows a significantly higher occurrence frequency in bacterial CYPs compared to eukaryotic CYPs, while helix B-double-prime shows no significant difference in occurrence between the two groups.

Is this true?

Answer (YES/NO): NO